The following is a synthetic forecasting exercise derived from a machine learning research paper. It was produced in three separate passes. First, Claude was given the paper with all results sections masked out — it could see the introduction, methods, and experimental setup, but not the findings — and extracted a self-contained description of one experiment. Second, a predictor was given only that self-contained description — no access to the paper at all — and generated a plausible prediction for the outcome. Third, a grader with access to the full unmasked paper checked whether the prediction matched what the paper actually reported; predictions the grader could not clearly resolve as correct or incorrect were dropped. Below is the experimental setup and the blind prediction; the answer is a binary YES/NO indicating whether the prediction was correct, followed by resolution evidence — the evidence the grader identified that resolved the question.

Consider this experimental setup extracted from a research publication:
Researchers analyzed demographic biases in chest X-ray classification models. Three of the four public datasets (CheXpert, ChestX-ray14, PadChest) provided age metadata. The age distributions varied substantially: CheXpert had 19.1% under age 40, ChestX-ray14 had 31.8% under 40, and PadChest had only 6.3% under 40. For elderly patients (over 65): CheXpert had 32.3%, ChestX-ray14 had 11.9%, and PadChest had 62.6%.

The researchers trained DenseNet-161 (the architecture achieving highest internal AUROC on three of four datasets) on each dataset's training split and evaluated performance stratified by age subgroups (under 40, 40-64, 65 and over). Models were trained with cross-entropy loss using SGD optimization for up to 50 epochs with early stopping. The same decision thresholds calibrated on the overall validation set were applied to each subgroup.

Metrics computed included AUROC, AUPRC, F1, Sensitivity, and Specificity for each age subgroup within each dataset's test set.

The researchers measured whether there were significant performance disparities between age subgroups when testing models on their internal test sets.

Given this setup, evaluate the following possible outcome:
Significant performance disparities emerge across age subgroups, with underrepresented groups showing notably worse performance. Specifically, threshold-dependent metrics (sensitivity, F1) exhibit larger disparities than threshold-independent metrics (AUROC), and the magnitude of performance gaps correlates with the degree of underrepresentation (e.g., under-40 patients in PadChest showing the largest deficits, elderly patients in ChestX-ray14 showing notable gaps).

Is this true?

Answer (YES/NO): NO